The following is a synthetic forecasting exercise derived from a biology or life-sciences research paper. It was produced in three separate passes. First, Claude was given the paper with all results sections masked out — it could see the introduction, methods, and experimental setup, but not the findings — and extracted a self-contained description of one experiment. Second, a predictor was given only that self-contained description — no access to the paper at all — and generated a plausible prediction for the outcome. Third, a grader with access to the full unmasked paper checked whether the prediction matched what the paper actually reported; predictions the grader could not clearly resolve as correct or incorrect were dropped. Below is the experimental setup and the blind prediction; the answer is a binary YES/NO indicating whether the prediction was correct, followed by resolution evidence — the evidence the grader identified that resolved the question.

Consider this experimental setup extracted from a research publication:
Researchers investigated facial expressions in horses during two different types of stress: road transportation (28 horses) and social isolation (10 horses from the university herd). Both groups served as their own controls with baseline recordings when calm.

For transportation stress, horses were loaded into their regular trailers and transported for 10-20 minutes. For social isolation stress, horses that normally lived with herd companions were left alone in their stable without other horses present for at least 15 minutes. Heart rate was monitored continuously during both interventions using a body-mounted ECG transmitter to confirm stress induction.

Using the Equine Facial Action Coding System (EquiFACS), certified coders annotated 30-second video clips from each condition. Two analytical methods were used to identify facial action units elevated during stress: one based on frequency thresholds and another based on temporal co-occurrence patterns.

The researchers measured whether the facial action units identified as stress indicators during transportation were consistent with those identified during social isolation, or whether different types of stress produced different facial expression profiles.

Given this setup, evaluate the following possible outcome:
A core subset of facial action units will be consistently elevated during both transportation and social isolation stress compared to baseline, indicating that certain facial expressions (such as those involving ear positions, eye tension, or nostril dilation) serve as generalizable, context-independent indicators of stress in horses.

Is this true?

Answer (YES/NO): YES